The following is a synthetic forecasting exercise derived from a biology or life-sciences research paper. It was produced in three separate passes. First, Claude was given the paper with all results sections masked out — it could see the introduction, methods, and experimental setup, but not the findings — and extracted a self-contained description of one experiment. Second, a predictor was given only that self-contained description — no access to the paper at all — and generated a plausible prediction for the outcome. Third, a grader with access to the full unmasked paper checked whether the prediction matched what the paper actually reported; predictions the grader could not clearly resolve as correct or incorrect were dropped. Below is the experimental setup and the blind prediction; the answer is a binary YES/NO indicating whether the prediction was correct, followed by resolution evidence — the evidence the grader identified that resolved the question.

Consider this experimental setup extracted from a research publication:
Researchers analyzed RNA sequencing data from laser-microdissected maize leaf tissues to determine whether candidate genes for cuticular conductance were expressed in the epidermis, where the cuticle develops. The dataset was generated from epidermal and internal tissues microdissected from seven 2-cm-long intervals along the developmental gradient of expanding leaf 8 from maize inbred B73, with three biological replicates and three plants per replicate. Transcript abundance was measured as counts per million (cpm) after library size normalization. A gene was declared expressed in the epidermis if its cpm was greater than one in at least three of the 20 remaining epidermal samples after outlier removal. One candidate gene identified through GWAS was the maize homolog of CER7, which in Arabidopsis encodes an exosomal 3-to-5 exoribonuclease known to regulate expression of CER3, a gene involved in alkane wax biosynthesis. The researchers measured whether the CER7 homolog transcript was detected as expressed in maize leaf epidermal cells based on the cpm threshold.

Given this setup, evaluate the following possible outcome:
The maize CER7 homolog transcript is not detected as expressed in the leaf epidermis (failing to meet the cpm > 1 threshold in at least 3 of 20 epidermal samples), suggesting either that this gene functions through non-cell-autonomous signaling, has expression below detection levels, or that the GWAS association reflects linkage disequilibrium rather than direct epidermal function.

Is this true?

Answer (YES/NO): YES